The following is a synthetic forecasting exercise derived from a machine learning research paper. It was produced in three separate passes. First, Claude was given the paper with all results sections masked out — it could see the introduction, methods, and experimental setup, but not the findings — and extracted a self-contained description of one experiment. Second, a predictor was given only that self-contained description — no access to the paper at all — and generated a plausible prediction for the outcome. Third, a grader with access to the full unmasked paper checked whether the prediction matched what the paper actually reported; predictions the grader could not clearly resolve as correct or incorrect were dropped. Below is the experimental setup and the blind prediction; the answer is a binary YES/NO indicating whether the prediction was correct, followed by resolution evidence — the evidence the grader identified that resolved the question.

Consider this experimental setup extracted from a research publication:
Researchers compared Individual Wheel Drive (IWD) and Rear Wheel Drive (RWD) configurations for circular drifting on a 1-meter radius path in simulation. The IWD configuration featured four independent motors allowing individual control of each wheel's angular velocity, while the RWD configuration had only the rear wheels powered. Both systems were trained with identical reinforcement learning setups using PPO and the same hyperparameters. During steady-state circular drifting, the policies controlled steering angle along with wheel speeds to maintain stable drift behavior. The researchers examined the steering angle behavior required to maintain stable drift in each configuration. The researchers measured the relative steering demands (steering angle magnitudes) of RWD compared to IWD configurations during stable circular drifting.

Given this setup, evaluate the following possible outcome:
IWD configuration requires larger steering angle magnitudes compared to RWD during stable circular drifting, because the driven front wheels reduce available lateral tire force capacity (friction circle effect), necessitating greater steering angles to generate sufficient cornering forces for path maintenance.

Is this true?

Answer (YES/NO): NO